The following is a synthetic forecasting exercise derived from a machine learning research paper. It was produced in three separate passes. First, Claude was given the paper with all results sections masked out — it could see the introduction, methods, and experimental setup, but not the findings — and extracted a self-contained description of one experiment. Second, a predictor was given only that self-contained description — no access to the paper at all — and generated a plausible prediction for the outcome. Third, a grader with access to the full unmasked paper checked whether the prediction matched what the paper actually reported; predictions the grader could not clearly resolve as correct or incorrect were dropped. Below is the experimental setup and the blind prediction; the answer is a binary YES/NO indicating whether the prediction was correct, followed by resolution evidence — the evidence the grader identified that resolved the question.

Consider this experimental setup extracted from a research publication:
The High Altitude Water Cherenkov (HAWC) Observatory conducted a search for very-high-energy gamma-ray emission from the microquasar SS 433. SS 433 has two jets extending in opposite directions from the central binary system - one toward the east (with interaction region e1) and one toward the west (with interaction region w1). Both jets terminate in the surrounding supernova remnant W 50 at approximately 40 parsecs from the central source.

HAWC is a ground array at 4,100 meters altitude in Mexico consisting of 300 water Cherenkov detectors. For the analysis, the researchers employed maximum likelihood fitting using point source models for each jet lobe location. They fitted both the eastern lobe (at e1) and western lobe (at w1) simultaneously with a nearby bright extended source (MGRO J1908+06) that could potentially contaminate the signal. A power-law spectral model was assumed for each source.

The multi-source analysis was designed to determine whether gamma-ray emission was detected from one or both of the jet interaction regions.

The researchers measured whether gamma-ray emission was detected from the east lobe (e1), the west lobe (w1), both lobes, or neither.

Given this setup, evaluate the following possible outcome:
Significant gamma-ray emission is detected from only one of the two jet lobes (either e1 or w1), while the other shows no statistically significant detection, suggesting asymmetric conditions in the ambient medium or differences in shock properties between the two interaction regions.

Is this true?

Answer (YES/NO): NO